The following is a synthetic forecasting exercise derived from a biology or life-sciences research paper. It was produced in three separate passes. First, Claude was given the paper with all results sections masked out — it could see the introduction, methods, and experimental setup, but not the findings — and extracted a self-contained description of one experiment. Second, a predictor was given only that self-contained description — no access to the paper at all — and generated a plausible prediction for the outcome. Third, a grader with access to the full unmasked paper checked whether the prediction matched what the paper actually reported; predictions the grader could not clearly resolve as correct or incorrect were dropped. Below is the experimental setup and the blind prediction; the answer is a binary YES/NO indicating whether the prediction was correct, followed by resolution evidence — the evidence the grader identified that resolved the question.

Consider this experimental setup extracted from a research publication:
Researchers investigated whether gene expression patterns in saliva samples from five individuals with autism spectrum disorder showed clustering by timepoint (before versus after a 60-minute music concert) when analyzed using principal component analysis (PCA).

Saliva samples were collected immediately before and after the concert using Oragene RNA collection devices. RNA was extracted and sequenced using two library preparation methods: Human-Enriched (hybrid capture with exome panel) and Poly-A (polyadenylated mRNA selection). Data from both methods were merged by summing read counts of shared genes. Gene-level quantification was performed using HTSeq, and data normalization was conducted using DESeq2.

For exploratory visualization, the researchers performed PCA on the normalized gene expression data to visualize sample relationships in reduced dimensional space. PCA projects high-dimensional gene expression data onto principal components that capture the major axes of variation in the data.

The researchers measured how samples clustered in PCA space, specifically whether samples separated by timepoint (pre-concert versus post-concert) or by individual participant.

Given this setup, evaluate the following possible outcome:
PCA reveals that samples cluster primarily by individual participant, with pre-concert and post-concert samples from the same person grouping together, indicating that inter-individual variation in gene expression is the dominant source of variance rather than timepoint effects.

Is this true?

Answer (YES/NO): NO